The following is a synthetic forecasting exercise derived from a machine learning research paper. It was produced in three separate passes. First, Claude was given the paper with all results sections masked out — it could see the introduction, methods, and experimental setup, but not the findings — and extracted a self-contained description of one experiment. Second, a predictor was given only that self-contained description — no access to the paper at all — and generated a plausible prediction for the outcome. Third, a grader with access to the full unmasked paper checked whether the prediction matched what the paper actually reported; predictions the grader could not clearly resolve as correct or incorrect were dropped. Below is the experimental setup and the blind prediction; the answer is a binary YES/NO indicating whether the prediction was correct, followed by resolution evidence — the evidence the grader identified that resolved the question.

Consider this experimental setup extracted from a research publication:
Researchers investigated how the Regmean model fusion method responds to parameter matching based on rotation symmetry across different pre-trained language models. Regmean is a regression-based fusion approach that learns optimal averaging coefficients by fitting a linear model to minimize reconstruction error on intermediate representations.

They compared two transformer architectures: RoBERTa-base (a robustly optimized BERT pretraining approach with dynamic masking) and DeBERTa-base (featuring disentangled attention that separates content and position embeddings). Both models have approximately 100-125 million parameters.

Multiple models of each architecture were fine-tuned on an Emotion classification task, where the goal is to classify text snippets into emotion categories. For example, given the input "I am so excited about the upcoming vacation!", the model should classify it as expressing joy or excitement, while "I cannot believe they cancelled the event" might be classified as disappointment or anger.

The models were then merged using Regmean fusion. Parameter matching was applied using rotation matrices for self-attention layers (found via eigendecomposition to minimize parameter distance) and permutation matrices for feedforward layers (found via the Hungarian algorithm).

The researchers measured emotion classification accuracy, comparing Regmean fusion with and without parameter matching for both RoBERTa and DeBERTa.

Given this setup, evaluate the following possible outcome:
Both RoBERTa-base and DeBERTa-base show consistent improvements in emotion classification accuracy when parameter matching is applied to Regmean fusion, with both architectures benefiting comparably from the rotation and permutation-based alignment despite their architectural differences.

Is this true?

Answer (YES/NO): NO